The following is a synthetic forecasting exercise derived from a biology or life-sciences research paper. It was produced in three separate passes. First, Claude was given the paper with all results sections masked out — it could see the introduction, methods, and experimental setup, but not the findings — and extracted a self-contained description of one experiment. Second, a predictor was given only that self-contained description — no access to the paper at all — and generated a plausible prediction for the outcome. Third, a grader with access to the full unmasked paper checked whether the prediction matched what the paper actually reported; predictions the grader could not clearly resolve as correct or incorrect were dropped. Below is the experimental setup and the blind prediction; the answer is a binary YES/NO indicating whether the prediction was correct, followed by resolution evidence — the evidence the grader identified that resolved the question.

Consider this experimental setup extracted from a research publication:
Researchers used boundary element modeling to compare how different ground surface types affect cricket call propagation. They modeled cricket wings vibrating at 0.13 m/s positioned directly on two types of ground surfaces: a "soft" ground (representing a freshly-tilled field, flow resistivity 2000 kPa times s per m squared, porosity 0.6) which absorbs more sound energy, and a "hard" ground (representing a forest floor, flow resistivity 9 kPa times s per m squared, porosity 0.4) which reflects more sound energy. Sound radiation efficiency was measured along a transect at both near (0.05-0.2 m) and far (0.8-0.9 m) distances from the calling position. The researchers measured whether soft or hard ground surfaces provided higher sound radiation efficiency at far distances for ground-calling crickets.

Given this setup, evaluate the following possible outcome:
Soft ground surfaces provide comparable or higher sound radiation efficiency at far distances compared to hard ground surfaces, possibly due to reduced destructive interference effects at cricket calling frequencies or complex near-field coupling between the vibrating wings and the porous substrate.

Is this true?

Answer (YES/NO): YES